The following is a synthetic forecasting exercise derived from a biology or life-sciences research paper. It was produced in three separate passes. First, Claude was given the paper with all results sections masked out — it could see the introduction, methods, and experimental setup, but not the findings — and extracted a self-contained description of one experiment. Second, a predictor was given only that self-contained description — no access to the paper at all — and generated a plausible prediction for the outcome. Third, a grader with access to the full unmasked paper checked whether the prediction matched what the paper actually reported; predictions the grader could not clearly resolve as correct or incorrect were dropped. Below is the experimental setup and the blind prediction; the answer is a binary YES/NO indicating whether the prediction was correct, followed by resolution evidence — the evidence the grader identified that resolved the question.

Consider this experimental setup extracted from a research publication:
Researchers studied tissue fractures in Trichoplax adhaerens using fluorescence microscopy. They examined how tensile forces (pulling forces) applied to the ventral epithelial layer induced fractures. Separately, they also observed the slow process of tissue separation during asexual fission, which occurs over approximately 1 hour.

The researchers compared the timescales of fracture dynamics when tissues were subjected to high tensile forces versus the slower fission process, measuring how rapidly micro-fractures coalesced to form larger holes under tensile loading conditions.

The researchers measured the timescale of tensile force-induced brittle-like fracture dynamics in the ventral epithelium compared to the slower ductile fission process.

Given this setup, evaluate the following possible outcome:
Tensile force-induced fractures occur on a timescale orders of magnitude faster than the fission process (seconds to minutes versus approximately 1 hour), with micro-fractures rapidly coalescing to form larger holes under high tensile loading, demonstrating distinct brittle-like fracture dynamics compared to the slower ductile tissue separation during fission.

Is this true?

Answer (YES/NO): YES